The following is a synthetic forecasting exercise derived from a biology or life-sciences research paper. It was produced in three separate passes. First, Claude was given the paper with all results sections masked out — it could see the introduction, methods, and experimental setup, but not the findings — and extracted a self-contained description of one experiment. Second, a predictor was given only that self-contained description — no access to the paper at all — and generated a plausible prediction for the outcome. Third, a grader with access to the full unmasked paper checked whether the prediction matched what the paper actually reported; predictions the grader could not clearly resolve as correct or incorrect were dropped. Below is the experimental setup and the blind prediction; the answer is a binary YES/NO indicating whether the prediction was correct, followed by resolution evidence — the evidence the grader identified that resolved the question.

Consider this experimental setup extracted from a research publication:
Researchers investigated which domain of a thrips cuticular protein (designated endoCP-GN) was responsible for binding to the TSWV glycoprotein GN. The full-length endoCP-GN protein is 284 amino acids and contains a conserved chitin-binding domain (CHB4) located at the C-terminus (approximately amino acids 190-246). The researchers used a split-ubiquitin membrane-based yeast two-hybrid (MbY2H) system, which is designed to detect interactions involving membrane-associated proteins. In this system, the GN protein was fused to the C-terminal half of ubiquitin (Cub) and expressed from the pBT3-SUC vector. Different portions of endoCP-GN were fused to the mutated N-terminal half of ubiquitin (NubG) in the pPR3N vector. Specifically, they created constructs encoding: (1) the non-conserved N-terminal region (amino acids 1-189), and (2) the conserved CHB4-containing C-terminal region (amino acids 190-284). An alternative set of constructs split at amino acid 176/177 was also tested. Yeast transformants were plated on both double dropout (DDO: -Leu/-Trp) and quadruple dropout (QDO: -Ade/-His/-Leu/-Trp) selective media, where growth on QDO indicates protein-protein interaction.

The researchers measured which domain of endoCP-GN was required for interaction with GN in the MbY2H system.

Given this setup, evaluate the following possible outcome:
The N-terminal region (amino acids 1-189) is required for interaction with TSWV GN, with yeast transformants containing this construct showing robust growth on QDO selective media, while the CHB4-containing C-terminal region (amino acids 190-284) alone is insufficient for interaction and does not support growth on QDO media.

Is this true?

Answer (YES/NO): YES